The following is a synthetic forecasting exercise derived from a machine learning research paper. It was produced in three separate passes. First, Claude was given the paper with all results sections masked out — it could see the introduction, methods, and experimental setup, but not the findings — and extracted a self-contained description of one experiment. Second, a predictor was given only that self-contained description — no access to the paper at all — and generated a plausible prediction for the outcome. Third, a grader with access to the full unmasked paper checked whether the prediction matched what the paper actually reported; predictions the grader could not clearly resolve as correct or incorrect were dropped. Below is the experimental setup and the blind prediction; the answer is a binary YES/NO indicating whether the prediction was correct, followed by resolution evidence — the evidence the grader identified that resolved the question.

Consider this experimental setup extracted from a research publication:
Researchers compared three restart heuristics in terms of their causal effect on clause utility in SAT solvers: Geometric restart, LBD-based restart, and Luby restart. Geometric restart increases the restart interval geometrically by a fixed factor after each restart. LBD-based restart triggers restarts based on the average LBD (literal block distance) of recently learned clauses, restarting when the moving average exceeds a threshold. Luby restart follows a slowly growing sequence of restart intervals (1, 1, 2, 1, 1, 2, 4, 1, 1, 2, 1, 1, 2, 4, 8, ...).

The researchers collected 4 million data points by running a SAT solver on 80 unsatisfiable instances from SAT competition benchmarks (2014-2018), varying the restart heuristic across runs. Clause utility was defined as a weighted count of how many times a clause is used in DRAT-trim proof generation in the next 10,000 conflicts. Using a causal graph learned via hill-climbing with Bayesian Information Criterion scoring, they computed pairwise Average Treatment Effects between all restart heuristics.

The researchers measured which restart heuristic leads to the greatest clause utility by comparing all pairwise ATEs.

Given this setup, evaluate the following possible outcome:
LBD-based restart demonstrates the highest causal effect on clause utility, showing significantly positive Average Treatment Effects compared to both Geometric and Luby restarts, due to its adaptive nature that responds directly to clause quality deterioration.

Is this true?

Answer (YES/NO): NO